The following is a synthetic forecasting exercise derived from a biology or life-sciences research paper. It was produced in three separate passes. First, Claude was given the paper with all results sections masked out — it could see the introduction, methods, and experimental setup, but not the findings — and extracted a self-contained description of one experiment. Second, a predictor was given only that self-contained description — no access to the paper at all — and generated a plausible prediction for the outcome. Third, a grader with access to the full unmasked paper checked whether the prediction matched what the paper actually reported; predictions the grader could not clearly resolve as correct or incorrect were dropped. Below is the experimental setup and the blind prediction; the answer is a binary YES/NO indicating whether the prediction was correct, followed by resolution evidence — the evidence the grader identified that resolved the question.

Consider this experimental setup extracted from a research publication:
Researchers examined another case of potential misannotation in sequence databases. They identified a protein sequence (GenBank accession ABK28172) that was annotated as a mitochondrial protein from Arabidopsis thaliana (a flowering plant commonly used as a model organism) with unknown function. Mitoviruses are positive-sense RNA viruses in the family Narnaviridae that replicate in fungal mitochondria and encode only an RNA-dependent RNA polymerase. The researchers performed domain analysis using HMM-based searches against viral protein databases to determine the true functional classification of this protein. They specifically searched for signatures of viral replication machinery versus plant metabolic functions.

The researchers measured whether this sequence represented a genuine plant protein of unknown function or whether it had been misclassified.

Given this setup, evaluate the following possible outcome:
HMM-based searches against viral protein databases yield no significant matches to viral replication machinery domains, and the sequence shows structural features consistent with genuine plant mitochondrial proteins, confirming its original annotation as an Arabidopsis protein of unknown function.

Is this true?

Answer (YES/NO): NO